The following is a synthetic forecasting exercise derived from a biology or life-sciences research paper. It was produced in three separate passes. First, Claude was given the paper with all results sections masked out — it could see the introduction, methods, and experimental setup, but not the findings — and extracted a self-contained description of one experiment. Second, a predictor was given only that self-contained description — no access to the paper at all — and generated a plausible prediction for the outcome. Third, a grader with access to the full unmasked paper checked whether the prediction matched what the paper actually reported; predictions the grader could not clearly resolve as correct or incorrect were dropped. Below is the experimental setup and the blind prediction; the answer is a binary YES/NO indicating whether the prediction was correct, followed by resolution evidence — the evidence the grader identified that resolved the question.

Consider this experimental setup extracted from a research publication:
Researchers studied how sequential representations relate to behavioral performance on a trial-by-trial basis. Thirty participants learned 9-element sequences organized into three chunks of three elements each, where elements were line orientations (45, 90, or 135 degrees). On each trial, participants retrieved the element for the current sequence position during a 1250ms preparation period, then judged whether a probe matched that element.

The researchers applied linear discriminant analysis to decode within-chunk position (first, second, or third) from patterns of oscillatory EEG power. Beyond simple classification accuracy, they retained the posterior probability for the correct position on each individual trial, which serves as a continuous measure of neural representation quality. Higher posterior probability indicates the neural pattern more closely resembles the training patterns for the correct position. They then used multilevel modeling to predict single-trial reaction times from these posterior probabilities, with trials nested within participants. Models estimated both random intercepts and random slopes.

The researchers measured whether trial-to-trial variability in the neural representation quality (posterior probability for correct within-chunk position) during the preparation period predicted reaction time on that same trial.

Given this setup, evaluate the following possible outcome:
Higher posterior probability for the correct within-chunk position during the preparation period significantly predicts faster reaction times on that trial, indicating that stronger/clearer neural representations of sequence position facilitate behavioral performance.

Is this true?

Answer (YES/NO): NO